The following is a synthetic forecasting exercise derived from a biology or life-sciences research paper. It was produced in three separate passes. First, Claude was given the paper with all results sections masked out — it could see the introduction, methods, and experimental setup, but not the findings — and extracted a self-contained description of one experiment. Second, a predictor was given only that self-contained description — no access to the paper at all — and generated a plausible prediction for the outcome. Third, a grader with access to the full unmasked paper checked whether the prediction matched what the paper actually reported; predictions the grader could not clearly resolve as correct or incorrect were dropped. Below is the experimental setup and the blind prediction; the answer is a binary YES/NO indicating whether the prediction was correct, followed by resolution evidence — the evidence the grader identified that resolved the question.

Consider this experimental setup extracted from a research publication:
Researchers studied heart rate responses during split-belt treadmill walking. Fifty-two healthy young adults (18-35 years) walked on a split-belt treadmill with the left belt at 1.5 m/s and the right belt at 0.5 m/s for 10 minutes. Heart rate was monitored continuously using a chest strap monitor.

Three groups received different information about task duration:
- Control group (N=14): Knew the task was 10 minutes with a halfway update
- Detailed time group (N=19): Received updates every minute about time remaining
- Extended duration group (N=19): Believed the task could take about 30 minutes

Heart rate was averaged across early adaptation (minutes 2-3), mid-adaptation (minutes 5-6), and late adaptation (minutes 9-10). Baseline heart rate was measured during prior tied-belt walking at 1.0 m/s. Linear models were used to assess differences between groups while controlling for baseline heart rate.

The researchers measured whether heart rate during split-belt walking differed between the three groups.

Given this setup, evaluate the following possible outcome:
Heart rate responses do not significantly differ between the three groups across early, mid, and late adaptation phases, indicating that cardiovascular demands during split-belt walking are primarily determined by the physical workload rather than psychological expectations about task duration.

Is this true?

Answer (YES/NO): NO